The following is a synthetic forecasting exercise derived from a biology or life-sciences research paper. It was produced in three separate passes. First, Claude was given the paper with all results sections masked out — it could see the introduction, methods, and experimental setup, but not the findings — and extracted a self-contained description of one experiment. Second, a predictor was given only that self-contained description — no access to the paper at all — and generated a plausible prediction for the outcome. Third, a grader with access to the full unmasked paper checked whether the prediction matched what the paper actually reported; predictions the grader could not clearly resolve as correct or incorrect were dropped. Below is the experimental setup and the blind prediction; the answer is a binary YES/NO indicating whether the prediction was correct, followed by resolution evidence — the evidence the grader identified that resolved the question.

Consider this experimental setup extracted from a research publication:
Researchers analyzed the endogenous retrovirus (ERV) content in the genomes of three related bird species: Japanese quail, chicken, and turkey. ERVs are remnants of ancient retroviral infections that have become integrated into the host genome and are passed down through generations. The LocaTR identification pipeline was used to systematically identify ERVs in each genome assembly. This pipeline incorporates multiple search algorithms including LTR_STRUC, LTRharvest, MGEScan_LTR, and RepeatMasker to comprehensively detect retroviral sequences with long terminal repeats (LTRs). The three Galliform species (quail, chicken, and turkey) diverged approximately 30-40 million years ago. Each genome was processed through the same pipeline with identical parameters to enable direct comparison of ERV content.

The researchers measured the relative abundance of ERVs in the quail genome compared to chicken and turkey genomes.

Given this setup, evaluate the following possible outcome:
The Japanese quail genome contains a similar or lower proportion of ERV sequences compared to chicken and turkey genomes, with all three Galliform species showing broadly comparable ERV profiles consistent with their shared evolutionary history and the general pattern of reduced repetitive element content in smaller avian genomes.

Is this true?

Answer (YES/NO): YES